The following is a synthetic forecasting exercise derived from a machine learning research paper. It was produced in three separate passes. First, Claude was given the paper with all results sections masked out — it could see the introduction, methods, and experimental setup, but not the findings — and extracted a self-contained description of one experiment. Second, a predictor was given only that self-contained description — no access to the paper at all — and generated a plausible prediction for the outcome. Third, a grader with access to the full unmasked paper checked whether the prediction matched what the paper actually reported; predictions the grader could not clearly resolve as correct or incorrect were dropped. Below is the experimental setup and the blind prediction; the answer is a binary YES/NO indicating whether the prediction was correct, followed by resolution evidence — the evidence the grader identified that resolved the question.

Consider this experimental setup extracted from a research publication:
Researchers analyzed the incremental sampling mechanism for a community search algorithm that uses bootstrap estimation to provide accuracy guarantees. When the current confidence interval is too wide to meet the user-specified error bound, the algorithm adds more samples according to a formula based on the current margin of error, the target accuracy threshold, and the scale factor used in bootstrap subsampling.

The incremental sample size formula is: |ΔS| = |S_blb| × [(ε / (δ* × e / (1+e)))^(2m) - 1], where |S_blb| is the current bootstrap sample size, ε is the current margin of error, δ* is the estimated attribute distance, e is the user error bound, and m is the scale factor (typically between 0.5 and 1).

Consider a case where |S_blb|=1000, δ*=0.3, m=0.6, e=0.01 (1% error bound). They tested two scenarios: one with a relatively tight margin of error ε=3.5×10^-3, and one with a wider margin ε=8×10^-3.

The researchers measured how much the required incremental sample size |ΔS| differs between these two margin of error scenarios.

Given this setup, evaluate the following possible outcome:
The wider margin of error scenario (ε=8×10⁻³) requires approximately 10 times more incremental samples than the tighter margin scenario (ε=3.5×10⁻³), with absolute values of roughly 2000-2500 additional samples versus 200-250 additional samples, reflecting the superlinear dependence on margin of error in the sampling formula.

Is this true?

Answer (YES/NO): NO